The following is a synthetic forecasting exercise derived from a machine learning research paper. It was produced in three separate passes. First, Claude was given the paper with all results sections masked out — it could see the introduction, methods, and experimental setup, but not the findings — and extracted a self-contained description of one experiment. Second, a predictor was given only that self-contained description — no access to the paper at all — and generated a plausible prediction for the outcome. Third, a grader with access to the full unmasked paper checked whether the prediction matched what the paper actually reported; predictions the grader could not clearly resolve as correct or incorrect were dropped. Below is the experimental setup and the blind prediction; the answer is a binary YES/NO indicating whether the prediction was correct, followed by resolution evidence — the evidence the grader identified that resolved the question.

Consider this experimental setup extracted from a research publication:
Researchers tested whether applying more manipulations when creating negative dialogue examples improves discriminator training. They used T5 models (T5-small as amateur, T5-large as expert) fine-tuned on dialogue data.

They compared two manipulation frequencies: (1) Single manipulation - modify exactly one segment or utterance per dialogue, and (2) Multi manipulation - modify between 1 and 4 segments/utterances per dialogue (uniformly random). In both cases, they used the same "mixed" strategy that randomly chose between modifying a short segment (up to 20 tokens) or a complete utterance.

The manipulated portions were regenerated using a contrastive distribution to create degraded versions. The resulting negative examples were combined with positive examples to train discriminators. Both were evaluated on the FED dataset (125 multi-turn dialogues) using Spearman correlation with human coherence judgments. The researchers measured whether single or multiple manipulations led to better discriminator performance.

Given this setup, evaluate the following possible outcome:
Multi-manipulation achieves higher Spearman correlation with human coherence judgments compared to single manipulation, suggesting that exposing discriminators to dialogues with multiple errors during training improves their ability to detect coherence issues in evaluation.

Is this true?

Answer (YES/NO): YES